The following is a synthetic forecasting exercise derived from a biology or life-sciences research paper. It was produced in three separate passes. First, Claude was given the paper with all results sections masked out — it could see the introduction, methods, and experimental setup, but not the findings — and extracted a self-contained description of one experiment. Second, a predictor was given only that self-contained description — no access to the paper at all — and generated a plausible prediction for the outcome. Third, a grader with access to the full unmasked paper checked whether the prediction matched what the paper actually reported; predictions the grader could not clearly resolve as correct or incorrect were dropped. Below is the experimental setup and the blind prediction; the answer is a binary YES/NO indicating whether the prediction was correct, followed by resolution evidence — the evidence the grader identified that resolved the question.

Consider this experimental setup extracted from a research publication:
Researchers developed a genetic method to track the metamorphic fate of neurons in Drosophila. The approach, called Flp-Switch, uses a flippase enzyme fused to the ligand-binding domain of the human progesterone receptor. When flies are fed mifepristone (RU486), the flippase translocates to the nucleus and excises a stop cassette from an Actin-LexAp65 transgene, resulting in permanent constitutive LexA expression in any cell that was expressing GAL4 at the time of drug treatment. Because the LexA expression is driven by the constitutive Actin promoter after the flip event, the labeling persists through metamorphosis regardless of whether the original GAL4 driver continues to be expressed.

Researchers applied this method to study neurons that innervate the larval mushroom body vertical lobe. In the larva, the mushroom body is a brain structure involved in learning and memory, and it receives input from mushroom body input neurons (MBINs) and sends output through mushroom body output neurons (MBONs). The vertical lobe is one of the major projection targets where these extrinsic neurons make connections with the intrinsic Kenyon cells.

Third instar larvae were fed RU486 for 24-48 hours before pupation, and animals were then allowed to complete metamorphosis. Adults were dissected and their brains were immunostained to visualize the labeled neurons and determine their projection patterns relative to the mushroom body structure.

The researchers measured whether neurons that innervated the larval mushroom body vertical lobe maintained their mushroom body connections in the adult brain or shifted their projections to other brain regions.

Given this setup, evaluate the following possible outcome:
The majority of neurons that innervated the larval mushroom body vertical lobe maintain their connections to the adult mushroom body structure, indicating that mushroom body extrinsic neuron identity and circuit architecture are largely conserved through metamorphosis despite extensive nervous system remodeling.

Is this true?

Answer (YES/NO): NO